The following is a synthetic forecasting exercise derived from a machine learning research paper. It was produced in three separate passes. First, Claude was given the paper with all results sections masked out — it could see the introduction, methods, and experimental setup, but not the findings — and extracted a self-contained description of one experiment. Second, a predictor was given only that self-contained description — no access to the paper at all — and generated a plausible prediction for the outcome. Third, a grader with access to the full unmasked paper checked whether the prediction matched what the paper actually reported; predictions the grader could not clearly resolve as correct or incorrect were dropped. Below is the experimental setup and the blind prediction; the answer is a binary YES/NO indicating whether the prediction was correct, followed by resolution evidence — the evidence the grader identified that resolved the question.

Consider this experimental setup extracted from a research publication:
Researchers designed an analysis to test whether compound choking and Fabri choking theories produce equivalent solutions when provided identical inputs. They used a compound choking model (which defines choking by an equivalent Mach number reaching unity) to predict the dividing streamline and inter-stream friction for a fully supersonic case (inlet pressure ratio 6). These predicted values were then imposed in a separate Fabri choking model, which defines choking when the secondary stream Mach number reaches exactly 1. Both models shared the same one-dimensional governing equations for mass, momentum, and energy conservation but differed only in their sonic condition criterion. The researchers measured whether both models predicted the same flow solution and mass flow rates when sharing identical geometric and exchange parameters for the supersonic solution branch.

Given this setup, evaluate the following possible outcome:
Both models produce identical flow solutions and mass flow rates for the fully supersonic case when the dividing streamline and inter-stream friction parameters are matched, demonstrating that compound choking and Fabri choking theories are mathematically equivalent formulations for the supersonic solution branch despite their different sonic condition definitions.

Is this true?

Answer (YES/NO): YES